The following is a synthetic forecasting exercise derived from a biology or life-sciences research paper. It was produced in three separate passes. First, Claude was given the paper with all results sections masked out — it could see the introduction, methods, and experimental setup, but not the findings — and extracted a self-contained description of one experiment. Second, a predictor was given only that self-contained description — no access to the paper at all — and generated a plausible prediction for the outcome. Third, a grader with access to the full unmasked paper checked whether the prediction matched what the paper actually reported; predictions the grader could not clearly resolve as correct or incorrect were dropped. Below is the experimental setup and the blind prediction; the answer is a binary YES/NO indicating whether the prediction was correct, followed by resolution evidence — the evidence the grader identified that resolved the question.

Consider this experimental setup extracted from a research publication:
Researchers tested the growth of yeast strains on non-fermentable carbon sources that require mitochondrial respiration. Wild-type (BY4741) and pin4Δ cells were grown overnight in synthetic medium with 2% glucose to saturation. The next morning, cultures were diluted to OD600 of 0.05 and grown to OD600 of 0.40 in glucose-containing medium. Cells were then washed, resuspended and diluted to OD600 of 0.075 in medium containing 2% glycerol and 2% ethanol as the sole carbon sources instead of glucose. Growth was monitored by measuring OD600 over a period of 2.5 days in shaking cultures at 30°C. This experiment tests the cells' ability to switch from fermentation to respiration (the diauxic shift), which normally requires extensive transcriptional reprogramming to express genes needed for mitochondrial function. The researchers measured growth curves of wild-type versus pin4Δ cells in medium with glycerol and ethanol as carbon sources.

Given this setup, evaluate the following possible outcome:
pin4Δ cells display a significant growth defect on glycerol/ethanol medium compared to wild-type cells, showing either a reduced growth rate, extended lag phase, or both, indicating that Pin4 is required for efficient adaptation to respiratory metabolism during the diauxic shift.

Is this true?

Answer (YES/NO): YES